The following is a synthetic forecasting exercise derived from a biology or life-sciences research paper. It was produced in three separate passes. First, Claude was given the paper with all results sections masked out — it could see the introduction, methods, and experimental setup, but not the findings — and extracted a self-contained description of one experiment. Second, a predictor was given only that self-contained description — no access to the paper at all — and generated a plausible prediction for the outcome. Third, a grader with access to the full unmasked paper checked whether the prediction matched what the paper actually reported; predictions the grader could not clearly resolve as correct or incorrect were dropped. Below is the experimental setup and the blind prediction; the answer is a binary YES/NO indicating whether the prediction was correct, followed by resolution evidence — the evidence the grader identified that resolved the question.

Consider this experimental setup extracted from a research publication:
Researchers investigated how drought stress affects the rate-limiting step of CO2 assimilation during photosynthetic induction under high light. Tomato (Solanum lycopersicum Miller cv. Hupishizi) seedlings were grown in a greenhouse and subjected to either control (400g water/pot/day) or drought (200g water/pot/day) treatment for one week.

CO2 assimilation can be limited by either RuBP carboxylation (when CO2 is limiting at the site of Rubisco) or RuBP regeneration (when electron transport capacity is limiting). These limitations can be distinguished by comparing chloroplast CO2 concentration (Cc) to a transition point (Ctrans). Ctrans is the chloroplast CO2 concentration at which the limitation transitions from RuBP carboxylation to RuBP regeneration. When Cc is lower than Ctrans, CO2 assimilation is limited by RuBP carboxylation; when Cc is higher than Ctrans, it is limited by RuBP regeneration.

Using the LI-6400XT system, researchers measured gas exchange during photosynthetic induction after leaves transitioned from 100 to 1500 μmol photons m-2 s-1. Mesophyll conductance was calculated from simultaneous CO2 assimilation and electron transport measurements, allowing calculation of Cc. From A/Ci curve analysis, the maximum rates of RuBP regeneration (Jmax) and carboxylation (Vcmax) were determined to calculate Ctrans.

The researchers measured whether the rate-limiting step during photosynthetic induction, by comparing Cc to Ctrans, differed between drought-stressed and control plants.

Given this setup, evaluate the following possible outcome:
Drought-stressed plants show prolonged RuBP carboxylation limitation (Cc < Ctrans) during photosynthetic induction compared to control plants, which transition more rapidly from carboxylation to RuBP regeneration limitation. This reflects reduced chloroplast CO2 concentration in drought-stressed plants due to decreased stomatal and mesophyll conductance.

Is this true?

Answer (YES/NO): NO